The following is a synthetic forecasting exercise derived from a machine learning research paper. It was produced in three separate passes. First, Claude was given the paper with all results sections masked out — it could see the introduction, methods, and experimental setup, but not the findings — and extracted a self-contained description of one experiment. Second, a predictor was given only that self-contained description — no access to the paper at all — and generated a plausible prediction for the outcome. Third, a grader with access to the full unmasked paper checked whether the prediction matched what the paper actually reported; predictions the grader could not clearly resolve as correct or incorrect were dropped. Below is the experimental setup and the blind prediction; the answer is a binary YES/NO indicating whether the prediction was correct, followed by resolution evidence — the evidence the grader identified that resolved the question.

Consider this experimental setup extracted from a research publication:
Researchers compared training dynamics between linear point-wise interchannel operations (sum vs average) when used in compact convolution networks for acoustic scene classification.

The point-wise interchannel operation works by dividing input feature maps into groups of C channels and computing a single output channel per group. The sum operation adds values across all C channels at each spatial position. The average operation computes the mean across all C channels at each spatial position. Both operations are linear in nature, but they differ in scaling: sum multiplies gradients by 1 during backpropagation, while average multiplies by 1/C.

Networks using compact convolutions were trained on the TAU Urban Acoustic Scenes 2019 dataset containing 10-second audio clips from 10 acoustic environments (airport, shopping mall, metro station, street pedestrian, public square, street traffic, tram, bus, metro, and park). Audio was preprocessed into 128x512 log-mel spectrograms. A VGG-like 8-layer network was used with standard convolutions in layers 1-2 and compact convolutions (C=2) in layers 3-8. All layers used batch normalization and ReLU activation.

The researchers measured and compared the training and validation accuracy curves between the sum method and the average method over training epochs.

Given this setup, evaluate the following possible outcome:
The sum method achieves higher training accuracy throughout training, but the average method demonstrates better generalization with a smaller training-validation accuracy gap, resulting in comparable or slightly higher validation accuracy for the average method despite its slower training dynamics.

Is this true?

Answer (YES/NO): NO